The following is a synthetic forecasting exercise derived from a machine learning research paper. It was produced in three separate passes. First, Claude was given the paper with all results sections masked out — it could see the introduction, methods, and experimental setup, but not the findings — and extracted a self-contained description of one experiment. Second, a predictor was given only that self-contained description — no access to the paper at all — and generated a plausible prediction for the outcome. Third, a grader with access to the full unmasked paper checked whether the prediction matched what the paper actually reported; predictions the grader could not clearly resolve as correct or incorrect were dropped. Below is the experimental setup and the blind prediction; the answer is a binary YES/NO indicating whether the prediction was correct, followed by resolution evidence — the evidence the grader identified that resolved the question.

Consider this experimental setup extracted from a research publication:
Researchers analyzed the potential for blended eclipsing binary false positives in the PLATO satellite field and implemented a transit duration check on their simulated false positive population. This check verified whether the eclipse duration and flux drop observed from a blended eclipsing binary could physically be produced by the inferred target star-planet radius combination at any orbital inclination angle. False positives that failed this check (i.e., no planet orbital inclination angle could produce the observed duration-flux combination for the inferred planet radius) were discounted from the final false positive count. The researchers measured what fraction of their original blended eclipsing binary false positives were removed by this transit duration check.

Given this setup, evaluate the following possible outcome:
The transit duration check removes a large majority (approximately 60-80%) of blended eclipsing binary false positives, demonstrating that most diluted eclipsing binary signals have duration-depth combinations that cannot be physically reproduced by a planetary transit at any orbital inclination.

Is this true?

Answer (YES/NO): NO